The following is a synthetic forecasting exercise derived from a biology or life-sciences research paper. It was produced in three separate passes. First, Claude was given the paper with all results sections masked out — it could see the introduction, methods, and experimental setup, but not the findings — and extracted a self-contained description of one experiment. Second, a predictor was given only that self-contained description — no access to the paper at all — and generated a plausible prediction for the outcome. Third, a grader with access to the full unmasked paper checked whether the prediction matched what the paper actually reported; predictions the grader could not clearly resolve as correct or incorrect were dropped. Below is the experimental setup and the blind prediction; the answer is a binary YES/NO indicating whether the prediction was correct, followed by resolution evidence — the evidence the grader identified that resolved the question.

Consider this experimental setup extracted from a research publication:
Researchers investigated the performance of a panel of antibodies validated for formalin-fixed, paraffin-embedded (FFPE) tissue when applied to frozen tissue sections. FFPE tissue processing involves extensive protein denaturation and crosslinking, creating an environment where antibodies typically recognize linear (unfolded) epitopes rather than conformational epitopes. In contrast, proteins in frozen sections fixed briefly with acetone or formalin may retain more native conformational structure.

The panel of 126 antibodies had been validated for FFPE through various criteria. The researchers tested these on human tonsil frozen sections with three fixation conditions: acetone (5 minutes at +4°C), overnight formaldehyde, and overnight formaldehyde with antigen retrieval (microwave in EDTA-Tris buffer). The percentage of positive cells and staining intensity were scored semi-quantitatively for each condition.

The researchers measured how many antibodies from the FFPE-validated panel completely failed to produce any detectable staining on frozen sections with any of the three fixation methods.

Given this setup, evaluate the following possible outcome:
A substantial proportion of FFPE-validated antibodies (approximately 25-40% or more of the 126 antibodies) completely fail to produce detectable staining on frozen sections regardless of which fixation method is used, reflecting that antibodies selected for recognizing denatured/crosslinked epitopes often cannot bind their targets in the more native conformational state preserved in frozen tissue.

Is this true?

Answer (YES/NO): NO